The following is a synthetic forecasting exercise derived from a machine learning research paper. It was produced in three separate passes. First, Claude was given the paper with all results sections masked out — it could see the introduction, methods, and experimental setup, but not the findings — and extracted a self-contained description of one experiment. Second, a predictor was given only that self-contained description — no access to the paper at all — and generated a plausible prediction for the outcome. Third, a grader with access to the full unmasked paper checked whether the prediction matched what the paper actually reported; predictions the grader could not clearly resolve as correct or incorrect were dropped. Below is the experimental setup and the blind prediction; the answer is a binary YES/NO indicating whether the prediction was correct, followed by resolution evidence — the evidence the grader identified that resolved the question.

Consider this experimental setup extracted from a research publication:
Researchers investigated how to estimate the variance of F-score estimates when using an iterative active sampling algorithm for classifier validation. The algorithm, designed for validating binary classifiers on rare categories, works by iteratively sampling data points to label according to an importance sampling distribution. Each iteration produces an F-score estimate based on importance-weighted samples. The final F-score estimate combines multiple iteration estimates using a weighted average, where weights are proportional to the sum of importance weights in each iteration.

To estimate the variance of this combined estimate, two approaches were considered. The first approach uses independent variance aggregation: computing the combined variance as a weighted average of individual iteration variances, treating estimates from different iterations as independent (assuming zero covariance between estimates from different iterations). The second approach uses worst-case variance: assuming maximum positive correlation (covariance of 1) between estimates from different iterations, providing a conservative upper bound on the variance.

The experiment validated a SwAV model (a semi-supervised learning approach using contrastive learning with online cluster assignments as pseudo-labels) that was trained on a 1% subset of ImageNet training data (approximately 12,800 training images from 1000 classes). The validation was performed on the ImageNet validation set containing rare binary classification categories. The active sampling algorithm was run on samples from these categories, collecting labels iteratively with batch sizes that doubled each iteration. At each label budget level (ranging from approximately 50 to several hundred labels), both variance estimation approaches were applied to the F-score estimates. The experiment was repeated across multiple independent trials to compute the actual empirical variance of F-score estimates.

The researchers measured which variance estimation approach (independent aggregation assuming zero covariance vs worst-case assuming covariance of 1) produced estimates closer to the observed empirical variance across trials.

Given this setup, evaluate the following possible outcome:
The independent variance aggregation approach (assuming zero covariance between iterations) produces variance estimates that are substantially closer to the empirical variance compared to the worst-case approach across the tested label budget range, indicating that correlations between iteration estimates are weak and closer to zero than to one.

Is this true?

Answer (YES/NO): YES